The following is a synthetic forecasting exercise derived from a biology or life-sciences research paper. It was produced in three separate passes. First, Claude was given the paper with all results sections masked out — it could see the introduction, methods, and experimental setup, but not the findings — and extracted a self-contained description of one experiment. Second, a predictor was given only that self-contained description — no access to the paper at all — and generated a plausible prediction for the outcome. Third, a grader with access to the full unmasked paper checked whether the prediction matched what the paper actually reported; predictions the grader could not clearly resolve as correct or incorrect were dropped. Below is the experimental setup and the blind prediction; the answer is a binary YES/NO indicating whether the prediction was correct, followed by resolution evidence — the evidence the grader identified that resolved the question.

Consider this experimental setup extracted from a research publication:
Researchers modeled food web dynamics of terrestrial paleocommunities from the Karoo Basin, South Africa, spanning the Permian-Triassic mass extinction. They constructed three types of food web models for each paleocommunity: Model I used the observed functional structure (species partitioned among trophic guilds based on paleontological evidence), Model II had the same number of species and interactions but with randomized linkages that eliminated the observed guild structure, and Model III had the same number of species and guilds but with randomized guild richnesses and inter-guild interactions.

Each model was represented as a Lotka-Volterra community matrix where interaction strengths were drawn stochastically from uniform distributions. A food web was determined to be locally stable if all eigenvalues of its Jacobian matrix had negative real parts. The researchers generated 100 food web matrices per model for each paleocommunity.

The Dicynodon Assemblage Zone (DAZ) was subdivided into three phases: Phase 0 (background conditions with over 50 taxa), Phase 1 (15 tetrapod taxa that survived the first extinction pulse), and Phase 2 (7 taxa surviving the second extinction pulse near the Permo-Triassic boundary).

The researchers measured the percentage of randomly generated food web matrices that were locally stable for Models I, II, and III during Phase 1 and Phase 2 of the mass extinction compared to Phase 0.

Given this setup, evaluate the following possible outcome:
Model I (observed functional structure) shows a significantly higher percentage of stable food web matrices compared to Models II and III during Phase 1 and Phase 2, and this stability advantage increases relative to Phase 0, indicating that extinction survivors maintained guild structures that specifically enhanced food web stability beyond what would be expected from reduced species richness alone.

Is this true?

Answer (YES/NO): YES